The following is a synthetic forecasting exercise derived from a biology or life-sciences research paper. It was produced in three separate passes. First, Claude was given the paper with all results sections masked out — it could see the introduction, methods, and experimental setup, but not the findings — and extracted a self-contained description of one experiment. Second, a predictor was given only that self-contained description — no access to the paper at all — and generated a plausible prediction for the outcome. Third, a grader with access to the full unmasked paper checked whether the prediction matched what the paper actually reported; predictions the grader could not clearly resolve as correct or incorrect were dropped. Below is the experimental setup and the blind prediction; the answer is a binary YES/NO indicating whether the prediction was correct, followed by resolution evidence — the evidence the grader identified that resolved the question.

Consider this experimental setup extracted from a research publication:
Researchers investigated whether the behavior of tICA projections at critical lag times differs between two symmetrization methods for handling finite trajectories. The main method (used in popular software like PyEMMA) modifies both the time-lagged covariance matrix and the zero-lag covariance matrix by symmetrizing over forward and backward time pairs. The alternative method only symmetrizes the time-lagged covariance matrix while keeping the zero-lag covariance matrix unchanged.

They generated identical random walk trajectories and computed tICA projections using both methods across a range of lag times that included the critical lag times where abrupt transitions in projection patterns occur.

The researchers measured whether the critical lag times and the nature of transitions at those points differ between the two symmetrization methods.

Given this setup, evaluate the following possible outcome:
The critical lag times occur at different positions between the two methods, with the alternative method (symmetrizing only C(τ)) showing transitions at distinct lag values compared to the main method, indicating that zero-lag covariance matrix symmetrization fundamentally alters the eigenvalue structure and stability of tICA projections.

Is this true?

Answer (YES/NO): YES